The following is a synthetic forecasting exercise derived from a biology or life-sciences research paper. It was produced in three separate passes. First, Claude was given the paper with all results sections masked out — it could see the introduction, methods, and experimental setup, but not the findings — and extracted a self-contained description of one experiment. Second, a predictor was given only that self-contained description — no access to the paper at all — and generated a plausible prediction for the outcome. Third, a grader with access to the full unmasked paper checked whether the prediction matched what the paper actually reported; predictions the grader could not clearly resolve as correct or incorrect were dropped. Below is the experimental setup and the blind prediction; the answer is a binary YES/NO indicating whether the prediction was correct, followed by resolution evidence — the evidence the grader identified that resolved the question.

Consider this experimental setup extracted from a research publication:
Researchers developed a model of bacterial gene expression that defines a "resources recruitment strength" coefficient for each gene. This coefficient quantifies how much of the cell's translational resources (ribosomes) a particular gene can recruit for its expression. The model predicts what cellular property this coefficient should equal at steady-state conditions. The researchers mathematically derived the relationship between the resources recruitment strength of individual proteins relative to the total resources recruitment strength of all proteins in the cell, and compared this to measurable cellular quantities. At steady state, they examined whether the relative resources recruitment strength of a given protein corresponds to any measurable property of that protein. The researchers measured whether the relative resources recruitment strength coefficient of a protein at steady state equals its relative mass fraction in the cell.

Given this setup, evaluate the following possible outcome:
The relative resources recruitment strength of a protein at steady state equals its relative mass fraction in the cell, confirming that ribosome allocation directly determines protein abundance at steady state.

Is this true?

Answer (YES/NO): YES